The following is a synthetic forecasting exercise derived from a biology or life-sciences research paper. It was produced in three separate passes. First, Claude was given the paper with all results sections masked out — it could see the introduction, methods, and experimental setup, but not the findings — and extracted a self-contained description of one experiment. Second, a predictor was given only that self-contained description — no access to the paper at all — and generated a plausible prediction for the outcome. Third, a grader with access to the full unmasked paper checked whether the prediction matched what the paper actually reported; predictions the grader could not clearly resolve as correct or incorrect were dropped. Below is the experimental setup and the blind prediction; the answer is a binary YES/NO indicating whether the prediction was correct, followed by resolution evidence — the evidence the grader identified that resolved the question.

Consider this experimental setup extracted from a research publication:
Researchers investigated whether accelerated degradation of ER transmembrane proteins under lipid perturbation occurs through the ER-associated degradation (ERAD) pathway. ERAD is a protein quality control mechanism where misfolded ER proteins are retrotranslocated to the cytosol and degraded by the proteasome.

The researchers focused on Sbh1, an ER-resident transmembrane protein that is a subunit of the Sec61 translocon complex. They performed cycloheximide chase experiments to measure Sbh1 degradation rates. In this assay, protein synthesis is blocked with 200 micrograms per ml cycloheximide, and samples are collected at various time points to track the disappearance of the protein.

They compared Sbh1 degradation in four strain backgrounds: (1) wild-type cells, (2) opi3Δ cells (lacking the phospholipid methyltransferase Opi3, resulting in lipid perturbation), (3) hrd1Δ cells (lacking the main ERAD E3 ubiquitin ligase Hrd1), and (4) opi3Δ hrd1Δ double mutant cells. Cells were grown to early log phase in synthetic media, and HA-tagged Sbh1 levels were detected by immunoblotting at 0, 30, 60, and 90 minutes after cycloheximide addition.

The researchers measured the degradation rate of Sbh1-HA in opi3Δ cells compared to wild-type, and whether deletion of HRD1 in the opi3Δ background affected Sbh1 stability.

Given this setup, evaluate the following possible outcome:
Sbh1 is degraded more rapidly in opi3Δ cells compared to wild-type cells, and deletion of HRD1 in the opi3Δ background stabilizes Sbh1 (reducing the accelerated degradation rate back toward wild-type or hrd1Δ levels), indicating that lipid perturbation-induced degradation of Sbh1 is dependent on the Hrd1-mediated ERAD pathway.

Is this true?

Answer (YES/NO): NO